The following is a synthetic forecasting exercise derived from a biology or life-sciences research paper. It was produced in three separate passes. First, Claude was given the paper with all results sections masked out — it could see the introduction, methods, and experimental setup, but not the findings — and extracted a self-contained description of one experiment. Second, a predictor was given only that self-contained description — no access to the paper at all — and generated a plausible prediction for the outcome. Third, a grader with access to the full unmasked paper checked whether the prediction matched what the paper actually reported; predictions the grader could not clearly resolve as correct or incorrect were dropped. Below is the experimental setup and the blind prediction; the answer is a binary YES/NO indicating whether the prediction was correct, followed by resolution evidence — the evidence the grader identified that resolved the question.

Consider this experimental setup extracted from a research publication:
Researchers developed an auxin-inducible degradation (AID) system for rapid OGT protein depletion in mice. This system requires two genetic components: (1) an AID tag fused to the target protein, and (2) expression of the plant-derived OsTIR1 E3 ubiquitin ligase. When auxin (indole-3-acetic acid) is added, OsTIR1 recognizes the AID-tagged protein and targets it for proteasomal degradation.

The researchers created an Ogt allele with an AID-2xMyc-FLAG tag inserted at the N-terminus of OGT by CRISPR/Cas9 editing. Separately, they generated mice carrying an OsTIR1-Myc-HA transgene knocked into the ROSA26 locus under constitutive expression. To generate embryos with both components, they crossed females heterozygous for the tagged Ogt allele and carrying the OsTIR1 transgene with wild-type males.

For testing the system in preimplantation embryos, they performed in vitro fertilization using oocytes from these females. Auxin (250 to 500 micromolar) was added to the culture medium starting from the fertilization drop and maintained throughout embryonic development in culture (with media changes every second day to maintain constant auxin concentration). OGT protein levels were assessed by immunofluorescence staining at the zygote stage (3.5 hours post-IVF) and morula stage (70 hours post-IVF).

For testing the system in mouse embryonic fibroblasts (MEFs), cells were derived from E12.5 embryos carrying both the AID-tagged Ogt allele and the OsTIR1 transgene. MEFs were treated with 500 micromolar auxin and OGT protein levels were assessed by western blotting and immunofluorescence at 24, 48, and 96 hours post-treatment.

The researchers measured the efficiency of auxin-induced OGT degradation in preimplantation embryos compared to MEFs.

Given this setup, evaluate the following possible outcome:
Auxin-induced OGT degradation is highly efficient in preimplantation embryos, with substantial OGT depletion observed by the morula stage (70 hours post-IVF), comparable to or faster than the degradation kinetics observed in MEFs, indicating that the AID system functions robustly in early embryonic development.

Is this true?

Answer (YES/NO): NO